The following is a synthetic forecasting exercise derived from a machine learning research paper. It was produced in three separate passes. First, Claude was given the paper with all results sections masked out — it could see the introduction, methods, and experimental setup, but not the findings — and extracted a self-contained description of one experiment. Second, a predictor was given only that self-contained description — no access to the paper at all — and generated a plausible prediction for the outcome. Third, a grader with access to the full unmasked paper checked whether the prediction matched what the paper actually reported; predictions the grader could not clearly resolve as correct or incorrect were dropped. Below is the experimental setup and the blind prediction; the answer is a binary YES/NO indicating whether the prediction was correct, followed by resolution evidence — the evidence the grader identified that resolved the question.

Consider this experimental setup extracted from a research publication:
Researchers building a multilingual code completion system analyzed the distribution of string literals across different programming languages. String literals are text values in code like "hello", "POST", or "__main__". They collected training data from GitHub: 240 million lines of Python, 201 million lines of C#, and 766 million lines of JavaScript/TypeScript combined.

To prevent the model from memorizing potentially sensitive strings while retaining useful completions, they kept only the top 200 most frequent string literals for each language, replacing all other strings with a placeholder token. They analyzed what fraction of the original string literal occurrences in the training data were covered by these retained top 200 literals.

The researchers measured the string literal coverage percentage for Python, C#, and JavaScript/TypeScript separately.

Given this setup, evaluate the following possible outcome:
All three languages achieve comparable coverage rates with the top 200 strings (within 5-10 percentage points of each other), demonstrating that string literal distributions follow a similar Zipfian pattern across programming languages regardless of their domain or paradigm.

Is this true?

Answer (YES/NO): YES